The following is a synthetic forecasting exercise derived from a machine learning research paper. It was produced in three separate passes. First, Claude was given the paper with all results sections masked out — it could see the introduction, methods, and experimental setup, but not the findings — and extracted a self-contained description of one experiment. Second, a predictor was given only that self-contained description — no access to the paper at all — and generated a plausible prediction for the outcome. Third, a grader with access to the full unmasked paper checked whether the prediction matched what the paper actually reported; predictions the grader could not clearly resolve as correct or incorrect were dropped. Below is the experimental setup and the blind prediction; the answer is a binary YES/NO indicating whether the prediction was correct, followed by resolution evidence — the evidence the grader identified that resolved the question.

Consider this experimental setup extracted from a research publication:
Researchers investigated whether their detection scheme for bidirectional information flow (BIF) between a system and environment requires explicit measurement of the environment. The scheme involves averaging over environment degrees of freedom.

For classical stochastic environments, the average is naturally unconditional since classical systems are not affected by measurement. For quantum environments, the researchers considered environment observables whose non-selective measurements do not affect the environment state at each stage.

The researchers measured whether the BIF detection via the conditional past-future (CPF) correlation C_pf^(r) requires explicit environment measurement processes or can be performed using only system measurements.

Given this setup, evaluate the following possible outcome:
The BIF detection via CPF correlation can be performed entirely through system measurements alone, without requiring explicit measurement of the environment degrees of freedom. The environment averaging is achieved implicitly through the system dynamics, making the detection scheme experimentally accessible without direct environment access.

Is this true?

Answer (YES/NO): YES